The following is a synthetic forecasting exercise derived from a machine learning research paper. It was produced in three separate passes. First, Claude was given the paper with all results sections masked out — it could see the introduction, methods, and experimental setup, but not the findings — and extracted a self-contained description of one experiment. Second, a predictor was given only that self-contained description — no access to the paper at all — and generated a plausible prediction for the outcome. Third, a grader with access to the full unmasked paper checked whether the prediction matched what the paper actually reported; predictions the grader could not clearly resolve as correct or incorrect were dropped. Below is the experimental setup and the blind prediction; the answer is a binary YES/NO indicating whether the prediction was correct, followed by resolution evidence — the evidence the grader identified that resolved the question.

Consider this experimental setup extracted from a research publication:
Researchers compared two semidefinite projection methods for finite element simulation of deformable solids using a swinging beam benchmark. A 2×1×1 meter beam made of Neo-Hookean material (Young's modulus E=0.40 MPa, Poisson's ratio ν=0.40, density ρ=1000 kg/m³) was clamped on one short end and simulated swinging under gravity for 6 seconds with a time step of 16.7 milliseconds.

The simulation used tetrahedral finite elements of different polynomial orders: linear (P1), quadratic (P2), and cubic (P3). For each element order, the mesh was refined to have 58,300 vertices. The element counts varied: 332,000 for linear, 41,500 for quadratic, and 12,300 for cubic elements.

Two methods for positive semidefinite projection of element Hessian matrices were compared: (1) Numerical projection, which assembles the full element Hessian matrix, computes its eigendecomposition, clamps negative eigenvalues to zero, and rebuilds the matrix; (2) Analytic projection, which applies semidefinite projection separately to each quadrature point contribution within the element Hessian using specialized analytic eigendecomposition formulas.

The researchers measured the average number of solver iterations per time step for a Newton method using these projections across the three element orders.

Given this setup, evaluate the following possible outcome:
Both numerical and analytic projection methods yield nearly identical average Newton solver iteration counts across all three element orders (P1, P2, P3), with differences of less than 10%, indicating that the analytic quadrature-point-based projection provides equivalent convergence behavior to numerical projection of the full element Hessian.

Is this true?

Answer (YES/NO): NO